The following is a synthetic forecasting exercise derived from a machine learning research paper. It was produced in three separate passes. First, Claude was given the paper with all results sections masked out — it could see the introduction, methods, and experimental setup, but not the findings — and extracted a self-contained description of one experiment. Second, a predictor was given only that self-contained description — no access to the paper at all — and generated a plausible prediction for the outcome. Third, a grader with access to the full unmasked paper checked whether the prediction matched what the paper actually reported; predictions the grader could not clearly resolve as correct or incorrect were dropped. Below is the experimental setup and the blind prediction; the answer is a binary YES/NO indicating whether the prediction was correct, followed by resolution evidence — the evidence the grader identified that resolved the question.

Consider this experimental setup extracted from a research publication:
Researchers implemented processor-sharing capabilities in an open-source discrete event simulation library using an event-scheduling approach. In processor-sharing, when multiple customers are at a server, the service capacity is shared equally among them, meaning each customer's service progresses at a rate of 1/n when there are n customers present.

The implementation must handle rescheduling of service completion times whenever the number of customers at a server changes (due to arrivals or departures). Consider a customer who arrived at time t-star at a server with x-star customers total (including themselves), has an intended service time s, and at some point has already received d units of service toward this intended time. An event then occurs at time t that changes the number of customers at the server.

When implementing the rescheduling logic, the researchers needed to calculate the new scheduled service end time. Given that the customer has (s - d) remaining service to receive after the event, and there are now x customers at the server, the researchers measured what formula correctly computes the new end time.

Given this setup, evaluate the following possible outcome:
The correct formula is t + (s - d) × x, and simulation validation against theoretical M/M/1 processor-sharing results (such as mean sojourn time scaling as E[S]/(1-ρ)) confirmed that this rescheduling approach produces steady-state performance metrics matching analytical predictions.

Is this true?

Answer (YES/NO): NO